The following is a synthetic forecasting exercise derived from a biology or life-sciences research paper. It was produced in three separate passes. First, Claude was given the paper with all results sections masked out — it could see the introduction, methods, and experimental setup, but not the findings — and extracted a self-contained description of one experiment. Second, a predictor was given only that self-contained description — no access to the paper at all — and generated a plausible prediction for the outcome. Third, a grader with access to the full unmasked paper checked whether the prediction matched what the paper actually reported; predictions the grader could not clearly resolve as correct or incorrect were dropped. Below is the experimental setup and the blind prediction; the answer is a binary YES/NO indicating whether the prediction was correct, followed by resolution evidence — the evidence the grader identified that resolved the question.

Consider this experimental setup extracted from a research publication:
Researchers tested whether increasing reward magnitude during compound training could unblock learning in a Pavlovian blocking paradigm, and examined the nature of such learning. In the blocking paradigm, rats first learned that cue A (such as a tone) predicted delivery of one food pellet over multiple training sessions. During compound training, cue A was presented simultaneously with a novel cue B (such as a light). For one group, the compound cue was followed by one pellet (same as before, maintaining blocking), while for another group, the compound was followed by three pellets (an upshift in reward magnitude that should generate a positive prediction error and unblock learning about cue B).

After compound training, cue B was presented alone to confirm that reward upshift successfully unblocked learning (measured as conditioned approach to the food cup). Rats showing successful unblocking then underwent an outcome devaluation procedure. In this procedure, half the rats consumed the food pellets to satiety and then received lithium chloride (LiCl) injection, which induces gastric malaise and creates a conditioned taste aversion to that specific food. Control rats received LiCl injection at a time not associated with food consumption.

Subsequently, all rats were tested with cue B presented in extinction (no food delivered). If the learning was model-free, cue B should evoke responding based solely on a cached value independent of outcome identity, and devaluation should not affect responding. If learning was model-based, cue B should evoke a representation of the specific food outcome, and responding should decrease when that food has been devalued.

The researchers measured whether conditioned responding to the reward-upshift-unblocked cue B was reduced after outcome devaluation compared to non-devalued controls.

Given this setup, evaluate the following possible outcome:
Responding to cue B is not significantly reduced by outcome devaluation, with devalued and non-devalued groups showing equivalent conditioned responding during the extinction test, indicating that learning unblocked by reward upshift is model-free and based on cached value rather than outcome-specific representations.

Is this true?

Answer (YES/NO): NO